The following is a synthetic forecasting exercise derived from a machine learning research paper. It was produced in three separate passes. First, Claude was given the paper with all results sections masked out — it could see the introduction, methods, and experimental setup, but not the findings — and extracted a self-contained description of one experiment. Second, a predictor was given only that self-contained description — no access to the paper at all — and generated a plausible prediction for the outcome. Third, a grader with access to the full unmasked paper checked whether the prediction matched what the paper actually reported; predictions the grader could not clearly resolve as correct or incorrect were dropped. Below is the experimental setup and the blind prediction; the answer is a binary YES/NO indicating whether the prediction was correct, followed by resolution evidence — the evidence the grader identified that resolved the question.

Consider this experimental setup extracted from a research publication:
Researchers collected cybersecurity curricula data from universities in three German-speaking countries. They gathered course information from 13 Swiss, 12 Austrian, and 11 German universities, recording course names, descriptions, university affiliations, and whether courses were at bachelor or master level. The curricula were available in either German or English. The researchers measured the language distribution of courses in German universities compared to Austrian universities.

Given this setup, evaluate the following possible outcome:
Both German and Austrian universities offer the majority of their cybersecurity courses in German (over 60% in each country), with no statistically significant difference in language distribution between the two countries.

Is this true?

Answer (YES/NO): NO